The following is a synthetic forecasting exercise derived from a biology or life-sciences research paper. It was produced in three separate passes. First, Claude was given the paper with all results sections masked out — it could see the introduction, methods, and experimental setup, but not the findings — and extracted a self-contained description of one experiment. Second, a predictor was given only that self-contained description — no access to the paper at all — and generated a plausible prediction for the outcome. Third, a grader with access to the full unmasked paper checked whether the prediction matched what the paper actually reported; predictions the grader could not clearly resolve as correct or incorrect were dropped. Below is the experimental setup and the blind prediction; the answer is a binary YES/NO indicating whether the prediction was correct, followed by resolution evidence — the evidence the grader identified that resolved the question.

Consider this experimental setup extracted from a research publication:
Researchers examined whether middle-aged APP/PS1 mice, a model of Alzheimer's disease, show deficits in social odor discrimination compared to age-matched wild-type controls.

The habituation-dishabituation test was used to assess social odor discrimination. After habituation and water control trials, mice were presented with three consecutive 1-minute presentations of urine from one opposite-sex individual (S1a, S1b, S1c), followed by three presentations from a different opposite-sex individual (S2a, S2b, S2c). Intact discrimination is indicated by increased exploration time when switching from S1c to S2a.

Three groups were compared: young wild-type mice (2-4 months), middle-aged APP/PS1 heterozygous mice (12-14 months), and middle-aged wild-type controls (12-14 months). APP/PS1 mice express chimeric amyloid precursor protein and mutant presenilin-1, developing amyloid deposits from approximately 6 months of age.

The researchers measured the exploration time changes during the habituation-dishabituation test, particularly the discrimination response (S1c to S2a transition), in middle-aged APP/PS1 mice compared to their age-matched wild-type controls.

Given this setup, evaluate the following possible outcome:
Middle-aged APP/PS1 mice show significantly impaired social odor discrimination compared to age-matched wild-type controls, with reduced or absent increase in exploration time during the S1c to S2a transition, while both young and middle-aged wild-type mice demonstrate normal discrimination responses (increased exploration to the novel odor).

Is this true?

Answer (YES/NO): YES